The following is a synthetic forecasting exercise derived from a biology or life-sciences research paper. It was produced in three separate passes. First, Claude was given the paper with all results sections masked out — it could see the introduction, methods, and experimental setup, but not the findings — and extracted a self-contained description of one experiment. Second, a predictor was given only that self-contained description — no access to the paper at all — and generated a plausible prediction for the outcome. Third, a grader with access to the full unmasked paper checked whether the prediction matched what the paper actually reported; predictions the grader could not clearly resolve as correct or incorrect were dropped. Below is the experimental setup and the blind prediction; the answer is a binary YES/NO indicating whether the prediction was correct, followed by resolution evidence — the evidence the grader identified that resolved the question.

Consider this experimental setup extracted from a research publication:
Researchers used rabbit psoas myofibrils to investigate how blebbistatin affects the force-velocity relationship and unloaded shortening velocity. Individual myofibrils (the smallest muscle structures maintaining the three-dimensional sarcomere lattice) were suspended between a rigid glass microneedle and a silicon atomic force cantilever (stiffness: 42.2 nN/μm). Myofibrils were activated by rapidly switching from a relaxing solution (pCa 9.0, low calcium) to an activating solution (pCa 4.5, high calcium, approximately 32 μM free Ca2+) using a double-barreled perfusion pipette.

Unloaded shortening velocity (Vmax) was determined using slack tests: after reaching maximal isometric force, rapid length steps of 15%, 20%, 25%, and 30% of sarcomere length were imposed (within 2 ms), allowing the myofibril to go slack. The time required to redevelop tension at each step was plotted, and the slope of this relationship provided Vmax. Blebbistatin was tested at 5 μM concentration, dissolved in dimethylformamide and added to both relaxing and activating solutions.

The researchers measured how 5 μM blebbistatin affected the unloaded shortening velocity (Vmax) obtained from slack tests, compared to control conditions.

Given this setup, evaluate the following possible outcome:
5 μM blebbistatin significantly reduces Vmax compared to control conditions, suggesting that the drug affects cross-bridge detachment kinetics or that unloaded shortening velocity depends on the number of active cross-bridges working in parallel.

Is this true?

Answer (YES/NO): YES